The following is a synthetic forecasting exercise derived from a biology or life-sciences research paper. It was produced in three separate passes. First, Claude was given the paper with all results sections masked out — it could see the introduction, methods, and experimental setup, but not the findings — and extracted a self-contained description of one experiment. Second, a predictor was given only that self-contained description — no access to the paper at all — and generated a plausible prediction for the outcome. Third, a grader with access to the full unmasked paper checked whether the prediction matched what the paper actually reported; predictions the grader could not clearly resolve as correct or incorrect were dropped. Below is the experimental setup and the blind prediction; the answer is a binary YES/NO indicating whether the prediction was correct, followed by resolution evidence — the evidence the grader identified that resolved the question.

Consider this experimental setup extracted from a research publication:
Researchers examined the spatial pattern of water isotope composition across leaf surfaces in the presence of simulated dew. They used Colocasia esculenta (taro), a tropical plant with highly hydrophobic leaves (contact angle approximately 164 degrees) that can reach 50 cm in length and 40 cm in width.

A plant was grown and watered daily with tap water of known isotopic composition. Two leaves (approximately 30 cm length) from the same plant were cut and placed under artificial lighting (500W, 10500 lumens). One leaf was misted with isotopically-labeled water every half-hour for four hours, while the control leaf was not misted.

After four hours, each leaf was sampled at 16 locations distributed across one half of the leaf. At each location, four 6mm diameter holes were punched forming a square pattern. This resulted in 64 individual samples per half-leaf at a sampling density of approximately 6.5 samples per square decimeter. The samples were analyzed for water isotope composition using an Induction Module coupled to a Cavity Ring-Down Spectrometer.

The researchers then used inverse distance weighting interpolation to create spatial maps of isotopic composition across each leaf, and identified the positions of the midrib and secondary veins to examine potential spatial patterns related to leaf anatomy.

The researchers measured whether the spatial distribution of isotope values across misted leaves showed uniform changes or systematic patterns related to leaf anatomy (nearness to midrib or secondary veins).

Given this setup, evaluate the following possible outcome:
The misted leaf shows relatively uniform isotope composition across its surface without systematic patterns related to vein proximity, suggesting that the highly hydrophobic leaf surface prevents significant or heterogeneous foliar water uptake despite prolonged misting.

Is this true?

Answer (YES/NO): NO